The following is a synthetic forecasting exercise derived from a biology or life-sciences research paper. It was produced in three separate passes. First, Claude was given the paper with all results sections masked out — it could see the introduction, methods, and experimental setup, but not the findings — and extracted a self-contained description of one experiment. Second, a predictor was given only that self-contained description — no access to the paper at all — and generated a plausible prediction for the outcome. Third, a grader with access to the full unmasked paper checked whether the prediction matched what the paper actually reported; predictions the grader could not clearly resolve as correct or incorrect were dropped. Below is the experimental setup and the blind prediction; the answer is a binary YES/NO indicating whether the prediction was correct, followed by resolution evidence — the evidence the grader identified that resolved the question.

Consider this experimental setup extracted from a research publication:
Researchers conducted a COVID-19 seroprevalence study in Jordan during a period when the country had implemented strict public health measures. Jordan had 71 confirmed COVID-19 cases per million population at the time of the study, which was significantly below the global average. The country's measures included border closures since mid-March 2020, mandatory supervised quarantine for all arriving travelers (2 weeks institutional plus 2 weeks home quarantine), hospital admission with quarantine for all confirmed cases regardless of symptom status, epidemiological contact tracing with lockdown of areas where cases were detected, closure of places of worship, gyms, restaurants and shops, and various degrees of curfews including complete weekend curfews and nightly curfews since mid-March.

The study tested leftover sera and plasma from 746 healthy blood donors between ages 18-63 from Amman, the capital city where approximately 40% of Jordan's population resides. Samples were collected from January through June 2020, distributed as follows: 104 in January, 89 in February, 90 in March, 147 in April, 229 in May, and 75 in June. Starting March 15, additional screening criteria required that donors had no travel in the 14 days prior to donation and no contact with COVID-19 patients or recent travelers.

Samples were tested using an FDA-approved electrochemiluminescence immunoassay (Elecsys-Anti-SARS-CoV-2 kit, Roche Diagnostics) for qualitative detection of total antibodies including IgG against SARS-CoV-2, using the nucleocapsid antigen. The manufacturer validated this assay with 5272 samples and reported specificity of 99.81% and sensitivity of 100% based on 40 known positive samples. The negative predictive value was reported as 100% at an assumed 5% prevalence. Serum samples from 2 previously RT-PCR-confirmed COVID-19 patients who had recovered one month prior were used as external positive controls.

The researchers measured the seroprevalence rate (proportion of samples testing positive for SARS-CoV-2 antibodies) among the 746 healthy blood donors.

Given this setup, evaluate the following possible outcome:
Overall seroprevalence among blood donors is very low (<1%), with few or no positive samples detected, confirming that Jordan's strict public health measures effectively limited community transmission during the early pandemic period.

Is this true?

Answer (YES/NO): YES